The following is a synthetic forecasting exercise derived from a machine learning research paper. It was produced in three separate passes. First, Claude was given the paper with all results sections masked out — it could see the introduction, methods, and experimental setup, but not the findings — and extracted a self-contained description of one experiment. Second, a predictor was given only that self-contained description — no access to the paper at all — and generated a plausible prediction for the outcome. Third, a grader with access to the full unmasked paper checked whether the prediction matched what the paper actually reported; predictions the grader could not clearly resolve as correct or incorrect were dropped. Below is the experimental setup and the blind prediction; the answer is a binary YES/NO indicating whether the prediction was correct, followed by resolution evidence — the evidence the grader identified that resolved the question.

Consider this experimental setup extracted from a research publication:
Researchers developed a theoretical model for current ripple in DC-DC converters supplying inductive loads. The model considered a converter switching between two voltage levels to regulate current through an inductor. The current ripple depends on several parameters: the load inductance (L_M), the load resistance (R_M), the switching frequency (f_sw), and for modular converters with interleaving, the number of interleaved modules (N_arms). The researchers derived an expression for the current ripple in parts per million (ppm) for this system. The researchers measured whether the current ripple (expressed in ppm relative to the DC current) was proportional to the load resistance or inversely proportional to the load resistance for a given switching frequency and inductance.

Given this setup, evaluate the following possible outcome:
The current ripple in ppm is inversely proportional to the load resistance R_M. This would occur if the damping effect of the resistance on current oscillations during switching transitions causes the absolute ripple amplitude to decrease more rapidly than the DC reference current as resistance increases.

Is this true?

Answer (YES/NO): NO